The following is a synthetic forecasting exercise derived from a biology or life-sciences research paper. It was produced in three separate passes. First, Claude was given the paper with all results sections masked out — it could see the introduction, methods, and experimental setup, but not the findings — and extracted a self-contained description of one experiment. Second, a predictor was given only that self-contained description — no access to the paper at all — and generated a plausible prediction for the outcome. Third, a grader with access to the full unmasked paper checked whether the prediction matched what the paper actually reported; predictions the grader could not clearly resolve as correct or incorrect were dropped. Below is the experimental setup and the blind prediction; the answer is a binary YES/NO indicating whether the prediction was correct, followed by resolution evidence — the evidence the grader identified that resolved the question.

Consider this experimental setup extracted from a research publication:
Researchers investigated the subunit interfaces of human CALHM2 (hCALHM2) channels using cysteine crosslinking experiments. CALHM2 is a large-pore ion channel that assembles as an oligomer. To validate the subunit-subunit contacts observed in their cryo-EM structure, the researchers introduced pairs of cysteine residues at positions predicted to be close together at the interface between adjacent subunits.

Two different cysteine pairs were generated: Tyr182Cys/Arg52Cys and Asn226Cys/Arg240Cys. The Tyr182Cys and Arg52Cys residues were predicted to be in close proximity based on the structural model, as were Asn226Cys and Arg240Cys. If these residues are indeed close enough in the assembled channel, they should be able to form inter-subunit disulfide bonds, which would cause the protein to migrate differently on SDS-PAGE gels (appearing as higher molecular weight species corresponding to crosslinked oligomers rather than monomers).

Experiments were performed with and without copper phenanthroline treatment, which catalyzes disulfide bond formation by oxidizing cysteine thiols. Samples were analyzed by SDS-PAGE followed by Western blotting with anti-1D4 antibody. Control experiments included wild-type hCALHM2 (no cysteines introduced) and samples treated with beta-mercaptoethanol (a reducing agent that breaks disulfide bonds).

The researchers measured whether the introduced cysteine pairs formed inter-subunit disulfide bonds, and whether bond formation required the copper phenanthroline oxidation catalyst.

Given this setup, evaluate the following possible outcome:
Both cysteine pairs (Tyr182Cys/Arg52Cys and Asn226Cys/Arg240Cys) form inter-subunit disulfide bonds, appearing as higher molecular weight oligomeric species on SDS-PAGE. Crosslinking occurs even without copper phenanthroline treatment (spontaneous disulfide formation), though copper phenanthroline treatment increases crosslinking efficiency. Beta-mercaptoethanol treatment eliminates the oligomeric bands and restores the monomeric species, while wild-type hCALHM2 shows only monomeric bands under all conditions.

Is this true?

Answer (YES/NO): NO